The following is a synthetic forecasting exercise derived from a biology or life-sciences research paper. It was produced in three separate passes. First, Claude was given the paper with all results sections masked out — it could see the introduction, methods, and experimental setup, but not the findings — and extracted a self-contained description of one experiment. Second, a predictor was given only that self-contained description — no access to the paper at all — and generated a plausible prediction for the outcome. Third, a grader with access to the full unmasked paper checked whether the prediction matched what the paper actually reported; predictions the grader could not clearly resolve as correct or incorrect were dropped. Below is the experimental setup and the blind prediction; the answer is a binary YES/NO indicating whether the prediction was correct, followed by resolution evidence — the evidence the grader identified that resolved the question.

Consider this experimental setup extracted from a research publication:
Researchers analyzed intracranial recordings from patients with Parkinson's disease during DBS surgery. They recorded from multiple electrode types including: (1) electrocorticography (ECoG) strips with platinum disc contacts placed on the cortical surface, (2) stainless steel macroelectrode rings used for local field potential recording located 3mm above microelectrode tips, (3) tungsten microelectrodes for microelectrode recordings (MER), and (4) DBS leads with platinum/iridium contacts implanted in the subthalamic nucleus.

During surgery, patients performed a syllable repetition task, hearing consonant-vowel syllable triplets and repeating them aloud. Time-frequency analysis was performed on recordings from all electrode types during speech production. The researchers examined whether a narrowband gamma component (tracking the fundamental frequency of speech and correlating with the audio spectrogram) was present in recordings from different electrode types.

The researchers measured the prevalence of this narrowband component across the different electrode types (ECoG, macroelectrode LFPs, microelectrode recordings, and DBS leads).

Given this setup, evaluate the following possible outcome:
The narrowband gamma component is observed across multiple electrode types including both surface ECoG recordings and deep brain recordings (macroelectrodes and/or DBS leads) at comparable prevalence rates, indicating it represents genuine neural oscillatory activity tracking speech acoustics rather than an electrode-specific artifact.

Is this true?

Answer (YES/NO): NO